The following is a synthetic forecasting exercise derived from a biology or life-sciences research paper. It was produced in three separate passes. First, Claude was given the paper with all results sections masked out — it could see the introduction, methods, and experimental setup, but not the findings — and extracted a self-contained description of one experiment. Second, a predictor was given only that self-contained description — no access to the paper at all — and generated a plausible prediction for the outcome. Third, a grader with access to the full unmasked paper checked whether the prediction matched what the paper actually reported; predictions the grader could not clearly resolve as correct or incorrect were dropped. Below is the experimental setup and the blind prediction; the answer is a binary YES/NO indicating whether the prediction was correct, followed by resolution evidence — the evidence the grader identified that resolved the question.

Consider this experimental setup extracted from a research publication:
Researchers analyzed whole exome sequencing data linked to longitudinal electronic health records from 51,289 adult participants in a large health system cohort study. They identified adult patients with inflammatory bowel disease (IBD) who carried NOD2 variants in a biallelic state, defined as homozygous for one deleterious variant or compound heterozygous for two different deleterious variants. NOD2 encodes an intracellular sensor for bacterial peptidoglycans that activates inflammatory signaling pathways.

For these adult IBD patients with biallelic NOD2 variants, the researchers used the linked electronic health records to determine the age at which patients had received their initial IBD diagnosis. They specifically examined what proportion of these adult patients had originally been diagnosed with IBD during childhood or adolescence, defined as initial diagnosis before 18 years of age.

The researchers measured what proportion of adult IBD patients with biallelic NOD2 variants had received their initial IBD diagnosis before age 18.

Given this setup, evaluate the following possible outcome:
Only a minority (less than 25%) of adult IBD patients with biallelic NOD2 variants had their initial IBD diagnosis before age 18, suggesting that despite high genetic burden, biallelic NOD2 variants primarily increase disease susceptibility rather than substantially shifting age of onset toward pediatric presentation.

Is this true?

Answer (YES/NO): NO